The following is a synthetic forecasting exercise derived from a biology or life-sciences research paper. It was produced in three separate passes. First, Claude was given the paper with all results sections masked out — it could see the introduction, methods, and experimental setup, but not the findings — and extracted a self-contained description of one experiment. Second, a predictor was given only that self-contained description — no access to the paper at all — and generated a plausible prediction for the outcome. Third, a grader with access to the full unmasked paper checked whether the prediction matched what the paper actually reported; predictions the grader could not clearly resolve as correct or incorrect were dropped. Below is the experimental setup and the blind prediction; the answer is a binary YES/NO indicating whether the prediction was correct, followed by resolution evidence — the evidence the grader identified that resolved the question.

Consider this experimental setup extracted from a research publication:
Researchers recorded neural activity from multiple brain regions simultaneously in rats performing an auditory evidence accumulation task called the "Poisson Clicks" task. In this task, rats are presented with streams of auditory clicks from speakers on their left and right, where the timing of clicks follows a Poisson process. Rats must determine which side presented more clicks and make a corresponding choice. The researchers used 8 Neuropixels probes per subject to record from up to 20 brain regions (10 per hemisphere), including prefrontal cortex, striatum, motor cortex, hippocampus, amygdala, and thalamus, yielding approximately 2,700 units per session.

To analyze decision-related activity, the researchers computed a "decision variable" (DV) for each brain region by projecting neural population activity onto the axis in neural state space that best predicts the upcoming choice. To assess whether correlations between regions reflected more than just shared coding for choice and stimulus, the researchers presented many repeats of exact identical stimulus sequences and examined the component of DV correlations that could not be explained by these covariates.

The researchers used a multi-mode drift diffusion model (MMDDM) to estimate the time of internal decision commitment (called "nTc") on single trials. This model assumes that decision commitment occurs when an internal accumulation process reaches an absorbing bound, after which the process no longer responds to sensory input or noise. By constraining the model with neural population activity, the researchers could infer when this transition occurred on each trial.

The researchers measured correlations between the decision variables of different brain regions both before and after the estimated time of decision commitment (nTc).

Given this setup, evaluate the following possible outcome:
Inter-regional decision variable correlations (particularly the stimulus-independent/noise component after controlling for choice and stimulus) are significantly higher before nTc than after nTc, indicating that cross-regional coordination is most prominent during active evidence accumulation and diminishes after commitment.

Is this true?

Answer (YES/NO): YES